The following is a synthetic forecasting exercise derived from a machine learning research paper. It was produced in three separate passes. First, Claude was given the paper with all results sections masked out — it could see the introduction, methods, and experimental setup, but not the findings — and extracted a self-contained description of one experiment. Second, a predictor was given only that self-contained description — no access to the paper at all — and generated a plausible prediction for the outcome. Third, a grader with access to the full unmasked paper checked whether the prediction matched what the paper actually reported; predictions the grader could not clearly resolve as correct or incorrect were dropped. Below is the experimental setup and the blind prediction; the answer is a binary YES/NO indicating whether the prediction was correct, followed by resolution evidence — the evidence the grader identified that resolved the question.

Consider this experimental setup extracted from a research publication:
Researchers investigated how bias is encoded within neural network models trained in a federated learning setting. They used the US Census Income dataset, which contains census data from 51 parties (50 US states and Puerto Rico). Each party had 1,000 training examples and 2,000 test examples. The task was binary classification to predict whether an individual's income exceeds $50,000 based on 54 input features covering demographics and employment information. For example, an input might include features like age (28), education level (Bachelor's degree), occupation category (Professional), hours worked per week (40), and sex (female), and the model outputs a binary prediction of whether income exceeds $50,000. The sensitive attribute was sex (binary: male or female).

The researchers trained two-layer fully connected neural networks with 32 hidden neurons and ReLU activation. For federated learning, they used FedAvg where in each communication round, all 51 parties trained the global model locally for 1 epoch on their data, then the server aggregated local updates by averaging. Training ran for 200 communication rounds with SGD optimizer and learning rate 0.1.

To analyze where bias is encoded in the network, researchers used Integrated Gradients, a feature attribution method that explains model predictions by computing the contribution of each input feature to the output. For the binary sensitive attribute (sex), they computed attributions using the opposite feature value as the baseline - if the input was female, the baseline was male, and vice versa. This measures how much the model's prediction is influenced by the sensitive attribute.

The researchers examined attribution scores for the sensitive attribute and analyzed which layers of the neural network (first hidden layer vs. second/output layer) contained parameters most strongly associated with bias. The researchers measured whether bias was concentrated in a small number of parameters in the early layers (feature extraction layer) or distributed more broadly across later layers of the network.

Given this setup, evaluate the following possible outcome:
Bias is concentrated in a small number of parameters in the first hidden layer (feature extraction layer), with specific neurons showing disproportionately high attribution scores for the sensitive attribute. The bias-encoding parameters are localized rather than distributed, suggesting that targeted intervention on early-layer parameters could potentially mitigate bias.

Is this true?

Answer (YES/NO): YES